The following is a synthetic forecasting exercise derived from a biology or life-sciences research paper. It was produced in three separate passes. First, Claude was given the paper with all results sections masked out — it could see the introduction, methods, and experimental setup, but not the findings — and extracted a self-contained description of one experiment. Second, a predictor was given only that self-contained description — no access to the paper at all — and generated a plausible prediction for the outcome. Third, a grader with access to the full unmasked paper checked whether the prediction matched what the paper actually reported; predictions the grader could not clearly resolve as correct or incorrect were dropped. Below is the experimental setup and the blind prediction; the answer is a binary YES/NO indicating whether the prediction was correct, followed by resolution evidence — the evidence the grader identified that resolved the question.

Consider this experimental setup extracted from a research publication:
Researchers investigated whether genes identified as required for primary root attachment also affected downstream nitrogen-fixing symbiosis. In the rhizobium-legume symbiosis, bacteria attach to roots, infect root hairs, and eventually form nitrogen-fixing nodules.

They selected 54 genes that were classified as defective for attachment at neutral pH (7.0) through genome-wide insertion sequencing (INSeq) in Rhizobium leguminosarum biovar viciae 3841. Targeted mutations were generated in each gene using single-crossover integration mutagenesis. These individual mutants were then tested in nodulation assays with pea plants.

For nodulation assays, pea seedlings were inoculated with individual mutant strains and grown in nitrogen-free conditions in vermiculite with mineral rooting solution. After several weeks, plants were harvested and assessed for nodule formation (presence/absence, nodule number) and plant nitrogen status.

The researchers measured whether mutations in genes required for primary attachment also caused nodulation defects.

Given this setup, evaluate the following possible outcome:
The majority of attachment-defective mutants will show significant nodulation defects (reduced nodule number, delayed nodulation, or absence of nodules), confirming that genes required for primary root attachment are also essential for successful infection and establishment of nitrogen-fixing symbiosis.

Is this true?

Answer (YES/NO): NO